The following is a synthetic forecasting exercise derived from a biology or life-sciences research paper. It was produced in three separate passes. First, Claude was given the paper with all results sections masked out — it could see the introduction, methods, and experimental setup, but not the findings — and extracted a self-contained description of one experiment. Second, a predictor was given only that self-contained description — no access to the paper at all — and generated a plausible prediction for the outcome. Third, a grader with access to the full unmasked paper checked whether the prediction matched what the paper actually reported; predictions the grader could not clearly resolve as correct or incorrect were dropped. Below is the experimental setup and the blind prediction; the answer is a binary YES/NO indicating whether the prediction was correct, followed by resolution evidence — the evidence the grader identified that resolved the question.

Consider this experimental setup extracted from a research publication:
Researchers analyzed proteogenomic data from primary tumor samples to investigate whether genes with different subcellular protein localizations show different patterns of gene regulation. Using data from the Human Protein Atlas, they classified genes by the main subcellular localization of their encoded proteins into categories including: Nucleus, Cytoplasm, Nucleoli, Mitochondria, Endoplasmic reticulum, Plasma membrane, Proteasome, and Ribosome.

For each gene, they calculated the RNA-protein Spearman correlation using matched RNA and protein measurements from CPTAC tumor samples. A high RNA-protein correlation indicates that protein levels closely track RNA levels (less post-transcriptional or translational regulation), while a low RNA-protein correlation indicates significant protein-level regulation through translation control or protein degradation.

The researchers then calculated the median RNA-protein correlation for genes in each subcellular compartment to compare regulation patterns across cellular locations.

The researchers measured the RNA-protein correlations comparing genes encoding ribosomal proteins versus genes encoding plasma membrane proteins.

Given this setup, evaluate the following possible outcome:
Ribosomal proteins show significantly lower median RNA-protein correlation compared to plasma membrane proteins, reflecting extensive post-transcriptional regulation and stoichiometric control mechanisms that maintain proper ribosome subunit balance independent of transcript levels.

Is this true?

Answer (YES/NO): YES